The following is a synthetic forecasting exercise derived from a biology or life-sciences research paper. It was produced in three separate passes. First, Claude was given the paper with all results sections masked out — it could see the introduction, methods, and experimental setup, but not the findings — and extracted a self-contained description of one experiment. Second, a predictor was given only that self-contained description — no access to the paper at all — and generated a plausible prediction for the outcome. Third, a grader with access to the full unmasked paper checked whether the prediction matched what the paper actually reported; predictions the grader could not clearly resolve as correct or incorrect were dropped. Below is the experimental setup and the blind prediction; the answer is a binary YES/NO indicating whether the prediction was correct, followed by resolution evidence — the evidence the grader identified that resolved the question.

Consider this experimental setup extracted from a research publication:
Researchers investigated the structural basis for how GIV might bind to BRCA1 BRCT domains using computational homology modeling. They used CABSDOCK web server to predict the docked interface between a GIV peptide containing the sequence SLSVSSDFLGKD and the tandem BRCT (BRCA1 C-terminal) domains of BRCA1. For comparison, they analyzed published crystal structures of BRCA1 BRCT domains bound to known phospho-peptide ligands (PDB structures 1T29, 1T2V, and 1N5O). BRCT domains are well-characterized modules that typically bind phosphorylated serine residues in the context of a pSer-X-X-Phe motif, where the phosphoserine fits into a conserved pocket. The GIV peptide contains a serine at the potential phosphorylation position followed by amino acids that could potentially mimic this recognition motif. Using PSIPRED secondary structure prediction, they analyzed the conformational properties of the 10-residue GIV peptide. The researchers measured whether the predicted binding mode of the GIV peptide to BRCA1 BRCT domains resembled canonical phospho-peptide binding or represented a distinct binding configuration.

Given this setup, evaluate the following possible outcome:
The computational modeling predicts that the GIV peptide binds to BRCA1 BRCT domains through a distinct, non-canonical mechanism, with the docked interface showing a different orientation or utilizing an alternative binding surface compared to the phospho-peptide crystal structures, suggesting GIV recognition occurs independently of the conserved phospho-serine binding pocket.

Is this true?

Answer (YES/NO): NO